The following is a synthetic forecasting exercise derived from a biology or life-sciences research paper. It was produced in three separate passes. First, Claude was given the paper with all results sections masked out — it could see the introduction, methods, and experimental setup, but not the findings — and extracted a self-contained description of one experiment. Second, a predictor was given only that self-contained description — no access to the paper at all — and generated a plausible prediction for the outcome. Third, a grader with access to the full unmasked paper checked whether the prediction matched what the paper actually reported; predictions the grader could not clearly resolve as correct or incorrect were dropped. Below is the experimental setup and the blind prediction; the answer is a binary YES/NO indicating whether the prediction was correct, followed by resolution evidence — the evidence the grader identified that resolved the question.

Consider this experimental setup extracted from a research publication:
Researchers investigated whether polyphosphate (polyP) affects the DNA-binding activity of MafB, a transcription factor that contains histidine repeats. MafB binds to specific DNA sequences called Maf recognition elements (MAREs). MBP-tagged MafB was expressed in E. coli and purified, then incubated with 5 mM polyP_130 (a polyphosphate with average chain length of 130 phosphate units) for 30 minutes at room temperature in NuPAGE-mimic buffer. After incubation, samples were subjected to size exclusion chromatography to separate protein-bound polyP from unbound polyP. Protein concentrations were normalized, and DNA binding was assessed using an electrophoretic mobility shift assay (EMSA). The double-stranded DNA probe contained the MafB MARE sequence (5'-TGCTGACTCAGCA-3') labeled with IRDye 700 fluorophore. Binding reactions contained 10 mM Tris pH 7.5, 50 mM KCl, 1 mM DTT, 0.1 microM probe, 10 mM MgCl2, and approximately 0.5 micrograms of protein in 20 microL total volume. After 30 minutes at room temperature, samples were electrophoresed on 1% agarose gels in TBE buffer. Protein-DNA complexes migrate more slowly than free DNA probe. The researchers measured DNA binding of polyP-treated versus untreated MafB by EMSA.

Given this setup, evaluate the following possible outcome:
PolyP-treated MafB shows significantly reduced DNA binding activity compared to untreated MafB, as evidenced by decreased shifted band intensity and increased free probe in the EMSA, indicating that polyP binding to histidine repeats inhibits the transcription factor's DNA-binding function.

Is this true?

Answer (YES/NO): YES